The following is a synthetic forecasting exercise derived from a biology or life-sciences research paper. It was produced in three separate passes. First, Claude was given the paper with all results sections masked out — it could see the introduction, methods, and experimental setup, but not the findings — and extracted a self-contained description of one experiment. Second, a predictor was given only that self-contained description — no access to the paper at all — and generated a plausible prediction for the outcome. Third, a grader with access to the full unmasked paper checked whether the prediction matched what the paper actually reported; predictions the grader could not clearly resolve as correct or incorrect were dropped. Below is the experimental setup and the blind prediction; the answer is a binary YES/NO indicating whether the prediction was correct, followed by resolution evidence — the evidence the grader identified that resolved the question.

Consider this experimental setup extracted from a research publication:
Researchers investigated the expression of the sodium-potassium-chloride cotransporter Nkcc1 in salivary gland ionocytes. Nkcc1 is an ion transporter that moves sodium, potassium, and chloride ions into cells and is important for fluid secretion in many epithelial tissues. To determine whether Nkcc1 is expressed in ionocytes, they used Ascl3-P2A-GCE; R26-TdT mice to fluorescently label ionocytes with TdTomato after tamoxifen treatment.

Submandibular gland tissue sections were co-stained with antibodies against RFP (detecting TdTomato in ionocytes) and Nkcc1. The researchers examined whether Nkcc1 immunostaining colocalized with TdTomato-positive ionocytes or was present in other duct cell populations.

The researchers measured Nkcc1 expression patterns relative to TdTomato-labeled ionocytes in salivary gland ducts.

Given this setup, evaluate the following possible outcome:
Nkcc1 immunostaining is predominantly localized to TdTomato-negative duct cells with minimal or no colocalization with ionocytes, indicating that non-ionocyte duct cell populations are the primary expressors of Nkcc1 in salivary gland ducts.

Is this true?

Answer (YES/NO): NO